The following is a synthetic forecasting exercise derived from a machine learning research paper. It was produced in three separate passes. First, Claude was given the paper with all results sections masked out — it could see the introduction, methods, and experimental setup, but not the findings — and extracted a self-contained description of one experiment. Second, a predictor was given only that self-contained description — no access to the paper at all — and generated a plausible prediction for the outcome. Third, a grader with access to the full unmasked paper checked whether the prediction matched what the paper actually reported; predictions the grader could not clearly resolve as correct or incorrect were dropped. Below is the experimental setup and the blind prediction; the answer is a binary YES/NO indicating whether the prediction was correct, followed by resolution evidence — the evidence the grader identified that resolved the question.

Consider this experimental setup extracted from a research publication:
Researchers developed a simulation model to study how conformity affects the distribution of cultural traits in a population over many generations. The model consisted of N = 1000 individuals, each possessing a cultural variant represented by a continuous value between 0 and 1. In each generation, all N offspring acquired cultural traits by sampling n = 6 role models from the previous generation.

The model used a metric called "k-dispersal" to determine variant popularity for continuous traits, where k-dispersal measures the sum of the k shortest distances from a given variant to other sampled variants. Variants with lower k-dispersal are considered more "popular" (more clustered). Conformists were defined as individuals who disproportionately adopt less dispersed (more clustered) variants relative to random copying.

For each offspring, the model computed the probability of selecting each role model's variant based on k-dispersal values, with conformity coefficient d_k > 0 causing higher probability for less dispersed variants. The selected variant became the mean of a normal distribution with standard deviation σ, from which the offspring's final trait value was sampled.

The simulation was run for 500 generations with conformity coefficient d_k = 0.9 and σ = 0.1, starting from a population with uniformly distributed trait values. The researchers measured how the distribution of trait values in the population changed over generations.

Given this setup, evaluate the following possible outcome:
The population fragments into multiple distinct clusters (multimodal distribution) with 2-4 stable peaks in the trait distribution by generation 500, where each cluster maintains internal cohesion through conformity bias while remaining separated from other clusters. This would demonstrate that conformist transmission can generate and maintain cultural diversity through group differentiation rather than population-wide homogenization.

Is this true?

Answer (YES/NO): NO